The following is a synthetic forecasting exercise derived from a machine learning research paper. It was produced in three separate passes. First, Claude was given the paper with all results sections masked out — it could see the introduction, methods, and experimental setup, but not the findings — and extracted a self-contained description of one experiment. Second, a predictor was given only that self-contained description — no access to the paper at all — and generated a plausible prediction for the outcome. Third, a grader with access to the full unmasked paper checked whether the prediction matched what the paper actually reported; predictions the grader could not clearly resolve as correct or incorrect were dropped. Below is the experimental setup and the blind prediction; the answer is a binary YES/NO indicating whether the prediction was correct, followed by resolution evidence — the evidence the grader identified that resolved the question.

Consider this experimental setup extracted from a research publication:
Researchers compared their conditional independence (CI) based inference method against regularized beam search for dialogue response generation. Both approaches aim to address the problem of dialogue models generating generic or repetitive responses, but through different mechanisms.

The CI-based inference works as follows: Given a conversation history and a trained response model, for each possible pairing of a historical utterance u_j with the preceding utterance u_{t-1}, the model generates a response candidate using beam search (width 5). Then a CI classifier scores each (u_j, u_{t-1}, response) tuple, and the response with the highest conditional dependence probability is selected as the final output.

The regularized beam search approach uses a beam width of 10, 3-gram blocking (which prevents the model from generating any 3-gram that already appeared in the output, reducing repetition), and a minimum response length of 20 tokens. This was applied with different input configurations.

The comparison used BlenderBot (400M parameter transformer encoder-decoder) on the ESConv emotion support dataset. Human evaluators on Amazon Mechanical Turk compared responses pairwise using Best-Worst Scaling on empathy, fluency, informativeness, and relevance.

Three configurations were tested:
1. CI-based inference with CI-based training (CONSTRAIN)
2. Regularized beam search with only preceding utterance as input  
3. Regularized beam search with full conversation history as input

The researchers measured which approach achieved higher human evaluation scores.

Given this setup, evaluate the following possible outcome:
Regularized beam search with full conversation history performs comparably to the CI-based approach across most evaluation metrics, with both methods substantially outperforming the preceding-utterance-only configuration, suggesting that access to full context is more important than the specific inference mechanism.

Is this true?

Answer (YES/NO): NO